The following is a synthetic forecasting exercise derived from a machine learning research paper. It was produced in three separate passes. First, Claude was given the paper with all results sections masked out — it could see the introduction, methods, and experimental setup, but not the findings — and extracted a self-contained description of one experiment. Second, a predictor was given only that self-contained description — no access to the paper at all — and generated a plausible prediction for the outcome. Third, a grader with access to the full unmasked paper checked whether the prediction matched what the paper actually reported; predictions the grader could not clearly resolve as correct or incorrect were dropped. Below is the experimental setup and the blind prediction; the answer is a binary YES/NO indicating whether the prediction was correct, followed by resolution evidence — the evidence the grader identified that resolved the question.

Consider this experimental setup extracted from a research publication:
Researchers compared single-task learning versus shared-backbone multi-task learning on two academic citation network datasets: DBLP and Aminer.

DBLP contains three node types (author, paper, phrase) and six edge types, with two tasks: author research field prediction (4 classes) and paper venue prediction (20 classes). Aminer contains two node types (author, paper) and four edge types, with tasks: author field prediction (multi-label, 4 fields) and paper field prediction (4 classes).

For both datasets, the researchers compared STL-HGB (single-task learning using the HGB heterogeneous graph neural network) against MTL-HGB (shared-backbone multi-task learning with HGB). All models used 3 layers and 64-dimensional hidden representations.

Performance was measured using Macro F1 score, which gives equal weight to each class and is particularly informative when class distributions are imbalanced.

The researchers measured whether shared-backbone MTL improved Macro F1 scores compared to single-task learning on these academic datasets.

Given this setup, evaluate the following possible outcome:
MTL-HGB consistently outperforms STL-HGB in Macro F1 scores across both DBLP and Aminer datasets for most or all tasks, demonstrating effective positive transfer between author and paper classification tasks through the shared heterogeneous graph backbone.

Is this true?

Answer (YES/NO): NO